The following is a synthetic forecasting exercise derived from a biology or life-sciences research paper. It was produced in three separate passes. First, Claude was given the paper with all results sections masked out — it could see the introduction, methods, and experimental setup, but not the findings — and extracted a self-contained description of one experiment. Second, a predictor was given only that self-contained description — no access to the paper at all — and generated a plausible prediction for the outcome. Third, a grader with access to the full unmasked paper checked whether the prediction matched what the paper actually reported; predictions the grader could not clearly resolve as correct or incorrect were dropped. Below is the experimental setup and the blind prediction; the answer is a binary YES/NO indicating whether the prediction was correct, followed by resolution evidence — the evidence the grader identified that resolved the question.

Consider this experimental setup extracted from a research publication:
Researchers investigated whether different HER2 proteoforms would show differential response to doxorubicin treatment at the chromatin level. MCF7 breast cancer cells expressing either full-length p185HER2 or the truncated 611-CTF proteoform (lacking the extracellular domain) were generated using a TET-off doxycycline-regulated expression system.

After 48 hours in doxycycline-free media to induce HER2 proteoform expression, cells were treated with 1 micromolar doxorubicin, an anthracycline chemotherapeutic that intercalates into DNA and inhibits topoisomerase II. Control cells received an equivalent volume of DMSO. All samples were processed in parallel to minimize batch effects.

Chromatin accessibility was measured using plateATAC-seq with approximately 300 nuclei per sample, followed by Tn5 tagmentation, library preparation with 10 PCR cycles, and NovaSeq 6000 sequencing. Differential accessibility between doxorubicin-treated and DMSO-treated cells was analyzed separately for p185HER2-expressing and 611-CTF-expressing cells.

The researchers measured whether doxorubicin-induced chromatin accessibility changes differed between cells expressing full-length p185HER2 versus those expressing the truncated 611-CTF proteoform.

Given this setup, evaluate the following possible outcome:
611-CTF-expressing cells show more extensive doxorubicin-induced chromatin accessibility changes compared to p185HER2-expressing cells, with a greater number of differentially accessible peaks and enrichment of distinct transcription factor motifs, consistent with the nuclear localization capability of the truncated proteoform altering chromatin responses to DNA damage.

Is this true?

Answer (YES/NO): NO